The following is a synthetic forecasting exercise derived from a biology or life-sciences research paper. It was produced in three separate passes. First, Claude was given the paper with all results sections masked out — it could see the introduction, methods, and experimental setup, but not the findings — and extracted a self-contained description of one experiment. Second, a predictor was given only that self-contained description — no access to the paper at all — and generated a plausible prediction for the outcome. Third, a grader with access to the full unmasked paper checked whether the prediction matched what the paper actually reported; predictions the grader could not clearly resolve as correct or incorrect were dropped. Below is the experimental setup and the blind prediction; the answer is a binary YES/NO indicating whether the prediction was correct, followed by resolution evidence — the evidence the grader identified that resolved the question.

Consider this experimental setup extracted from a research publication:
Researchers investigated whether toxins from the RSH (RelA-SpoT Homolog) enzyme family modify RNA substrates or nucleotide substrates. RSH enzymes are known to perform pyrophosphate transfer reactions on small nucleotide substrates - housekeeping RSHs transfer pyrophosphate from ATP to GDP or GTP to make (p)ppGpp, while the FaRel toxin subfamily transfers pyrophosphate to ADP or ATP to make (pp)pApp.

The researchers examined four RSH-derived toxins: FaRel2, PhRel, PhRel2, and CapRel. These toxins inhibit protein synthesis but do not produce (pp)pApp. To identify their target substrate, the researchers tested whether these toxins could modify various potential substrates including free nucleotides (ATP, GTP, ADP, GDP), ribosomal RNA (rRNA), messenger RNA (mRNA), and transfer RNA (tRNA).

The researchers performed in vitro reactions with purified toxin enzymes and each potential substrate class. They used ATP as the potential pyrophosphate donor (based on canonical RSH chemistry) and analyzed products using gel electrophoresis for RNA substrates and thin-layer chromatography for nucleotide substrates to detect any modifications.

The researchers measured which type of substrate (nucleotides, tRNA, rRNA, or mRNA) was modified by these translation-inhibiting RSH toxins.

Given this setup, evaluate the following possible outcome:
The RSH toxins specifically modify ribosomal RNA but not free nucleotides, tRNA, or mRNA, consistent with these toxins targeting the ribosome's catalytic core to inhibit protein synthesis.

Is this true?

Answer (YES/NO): NO